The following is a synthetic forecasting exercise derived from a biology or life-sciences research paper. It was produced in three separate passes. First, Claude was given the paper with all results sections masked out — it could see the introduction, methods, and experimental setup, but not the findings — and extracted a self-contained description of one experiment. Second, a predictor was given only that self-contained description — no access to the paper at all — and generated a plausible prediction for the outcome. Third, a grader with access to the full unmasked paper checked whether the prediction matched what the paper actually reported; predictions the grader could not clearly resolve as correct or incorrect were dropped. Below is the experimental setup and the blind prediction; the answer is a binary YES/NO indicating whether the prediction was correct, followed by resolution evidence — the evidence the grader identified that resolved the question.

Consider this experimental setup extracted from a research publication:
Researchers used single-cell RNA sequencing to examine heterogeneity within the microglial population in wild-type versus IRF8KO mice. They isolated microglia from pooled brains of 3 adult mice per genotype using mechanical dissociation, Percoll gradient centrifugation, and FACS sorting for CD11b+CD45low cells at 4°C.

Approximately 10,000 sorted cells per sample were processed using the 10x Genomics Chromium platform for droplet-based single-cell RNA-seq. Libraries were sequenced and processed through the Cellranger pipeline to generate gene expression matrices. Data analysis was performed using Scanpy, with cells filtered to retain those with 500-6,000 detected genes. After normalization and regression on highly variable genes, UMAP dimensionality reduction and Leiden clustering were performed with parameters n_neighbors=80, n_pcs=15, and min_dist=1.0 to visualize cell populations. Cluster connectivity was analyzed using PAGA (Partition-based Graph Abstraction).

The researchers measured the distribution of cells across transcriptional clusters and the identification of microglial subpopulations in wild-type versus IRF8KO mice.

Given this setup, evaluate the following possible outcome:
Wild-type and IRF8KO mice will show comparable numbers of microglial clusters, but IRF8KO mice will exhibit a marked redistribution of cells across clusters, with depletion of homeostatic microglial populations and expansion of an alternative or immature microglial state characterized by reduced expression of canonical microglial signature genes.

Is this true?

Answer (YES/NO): NO